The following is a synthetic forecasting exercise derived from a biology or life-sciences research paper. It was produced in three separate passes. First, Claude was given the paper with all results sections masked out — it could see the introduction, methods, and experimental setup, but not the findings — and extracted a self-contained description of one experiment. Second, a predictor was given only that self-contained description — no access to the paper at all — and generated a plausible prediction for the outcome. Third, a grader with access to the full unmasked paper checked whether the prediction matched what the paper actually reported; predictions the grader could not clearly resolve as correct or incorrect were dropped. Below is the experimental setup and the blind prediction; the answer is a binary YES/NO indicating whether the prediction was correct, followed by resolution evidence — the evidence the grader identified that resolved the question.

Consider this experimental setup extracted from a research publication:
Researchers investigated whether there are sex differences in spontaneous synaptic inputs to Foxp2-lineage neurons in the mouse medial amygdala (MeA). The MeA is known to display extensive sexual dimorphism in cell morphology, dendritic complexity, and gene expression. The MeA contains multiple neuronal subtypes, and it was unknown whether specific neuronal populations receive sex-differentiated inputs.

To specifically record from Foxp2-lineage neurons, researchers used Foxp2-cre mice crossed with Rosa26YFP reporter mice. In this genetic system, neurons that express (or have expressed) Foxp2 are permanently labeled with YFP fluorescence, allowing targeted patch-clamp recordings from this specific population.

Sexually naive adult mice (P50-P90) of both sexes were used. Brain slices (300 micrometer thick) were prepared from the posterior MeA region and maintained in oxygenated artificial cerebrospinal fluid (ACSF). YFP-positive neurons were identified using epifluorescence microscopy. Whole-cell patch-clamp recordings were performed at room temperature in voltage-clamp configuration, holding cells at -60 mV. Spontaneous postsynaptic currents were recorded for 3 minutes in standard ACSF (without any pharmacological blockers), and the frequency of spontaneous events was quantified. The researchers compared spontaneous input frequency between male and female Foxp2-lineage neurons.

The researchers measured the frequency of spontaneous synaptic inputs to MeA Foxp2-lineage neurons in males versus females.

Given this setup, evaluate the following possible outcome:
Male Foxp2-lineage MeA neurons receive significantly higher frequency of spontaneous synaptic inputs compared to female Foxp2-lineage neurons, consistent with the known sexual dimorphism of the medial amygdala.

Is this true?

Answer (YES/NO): NO